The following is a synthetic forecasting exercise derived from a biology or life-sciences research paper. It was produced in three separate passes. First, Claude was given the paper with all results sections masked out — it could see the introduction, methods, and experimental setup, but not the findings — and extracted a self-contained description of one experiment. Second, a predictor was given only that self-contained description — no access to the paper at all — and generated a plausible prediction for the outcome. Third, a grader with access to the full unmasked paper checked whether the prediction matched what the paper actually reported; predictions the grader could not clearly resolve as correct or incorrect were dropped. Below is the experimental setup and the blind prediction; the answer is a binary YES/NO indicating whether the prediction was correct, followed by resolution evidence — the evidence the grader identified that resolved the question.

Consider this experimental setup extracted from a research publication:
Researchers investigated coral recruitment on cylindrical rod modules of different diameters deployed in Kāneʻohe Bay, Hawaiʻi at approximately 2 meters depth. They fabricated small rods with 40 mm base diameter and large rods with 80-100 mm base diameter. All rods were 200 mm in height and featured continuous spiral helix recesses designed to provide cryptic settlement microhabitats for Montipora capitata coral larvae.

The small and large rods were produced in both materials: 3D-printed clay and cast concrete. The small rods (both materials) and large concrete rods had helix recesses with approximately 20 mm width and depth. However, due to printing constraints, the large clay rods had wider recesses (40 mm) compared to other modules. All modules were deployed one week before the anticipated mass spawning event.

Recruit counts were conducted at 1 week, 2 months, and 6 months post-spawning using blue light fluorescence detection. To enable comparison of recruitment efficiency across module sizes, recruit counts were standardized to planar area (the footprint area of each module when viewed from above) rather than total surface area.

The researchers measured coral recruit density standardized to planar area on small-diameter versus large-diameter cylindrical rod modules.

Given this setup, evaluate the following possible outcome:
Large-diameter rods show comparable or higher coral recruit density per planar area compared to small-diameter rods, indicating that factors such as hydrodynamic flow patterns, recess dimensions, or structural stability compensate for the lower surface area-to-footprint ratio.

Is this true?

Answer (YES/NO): YES